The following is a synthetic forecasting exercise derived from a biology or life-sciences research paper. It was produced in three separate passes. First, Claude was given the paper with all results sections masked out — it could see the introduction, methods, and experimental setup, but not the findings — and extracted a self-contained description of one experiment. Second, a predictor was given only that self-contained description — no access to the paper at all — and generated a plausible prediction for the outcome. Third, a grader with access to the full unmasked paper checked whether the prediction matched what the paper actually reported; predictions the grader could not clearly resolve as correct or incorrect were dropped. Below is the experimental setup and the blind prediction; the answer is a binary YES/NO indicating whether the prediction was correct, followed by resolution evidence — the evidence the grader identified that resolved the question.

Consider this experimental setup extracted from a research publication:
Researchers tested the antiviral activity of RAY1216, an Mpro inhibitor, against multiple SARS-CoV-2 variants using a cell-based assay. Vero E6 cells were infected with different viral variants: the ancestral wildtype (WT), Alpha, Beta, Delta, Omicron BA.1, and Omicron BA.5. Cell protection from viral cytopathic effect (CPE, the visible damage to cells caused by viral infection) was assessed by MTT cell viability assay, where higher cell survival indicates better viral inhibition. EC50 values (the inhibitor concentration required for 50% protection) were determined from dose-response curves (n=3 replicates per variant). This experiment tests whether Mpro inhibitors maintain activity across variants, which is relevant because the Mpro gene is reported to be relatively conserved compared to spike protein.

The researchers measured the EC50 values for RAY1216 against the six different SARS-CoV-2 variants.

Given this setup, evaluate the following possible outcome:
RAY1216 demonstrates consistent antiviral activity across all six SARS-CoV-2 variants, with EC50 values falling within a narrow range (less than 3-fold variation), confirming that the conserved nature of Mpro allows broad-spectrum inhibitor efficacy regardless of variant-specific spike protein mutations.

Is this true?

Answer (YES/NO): NO